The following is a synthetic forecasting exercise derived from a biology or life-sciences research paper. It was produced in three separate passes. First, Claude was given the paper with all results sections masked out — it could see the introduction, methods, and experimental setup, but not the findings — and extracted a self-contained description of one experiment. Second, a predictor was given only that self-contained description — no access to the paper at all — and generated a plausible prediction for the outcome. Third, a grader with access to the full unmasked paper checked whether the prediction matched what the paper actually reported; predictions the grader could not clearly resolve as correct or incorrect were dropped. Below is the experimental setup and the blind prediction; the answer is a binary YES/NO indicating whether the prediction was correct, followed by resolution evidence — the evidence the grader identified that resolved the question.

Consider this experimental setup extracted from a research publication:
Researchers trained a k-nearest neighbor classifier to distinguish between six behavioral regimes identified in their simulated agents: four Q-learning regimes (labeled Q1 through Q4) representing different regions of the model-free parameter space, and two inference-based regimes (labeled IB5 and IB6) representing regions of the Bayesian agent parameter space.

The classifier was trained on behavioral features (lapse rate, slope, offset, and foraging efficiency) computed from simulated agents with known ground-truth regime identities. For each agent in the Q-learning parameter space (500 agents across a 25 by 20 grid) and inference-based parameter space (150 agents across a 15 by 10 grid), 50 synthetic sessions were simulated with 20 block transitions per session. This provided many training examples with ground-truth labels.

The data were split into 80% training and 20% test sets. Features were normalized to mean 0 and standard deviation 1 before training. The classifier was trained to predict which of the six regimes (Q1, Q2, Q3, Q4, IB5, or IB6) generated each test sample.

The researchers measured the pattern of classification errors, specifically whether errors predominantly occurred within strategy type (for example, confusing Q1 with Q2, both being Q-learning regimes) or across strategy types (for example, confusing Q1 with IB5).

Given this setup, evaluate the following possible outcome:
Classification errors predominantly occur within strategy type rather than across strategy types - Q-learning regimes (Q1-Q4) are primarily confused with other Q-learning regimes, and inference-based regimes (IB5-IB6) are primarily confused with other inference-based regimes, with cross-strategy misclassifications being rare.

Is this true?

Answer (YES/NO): YES